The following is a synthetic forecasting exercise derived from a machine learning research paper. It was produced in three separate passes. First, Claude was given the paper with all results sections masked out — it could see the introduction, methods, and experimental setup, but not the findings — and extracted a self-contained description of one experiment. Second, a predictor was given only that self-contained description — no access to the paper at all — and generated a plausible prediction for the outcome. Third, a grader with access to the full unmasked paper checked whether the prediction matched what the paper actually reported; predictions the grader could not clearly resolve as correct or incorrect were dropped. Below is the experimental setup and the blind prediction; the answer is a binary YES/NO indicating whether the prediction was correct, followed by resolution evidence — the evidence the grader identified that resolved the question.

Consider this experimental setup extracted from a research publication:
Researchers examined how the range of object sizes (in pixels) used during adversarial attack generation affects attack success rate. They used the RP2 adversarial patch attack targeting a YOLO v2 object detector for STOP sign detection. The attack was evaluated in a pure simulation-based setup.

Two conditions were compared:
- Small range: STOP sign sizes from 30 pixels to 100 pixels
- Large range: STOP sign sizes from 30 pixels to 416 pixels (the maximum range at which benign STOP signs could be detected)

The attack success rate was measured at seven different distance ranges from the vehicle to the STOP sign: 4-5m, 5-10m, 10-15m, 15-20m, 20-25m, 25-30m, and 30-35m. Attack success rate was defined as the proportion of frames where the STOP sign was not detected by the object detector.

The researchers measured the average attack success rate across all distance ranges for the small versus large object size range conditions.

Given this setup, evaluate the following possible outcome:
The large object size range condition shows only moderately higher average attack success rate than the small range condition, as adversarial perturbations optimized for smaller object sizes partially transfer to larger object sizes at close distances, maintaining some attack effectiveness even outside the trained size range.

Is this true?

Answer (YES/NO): NO